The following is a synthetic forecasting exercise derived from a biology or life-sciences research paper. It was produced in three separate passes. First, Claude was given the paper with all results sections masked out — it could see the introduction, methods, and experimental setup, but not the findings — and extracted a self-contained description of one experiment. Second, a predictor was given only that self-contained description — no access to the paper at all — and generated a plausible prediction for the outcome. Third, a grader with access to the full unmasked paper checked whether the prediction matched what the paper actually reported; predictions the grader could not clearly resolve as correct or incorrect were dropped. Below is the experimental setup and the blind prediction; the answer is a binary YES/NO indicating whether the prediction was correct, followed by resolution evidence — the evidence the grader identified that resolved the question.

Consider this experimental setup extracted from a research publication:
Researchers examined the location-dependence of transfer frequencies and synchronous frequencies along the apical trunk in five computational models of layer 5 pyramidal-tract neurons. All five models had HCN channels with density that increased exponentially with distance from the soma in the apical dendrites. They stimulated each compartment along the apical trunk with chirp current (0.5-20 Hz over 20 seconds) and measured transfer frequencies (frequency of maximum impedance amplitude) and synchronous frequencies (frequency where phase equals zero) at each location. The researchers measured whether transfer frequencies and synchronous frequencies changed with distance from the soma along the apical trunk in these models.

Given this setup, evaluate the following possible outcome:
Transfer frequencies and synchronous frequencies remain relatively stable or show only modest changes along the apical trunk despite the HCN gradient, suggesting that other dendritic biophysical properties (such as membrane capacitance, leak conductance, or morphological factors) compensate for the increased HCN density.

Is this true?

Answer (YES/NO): NO